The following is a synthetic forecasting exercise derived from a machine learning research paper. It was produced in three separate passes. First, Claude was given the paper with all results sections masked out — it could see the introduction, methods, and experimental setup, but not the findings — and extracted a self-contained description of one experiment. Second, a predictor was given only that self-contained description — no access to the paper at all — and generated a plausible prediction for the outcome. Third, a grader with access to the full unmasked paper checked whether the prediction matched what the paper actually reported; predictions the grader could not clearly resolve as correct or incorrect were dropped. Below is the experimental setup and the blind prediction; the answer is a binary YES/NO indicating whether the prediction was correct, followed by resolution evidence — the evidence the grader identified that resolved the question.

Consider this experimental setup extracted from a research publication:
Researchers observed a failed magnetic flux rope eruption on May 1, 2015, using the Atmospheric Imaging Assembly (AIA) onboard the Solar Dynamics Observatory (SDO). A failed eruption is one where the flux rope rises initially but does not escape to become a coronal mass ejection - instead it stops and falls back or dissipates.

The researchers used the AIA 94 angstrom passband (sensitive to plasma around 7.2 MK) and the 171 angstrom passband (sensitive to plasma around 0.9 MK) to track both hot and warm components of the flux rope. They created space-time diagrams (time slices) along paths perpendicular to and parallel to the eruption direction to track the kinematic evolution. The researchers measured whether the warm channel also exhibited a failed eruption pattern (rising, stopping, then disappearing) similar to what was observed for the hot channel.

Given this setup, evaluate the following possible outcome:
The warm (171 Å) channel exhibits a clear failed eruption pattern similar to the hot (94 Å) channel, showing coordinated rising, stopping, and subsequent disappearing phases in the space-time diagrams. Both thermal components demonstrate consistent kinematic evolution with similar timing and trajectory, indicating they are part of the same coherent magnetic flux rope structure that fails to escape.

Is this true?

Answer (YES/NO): NO